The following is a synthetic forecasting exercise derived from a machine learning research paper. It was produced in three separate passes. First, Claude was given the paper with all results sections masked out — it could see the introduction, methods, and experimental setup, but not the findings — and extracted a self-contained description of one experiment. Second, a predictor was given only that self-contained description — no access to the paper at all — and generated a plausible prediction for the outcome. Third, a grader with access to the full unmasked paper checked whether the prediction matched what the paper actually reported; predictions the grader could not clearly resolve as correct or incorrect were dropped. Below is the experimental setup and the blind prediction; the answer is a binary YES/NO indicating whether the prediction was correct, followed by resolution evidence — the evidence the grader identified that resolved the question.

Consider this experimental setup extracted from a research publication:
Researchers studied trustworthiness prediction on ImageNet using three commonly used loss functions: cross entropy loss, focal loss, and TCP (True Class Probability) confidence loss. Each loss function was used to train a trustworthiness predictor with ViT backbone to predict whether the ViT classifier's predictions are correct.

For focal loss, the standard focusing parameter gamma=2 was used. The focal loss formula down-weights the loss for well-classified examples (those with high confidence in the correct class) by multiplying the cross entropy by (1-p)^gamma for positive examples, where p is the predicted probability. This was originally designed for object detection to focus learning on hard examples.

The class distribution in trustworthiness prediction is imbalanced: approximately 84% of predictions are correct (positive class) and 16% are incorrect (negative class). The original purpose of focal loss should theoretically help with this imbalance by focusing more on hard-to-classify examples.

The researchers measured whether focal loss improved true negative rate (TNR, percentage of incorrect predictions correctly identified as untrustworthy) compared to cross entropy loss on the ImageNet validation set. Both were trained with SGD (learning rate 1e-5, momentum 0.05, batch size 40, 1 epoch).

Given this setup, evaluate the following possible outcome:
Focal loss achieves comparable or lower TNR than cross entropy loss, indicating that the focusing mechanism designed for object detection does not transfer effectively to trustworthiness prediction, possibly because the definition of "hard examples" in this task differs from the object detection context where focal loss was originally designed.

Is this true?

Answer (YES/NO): YES